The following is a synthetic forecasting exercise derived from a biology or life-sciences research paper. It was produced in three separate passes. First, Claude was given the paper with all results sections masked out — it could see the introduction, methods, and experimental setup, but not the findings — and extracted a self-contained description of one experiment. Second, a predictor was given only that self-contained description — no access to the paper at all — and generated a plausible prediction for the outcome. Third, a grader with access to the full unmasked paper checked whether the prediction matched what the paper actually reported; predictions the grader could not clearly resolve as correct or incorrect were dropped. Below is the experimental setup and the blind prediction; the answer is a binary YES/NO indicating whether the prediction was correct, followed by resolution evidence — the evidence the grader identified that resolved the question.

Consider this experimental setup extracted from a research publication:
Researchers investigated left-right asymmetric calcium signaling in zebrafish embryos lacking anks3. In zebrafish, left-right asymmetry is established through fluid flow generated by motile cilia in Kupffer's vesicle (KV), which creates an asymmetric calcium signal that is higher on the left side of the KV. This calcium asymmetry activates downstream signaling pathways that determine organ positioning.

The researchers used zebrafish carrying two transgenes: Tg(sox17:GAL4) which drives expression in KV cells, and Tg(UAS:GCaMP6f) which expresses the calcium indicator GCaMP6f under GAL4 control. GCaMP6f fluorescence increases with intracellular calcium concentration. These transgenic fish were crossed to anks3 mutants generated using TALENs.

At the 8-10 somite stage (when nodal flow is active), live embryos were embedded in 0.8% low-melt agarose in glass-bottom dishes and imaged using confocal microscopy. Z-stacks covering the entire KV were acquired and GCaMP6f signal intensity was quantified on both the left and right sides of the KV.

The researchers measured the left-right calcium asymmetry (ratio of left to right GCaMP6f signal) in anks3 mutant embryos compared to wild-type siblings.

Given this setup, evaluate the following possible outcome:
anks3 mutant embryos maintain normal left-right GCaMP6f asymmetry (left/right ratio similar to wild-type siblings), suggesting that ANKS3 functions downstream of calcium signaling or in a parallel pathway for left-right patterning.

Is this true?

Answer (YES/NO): NO